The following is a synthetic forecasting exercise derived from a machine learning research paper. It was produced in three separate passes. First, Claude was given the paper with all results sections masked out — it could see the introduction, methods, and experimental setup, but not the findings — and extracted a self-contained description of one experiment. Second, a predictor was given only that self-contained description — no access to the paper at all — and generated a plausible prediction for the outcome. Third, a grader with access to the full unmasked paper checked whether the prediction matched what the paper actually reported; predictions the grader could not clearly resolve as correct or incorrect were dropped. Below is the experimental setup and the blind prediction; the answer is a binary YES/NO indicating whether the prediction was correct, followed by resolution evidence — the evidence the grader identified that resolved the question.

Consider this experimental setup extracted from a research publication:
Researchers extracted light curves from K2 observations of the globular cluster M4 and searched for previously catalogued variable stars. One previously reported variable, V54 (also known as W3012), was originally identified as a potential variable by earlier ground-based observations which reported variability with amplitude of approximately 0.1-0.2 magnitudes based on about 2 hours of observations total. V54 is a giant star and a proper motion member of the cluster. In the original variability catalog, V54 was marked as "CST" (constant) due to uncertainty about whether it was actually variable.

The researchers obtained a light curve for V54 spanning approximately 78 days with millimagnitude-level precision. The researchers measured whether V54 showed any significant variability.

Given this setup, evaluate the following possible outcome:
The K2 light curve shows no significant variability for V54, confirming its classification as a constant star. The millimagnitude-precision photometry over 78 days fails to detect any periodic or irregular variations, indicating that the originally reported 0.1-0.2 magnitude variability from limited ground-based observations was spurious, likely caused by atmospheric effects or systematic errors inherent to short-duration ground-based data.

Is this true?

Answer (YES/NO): NO